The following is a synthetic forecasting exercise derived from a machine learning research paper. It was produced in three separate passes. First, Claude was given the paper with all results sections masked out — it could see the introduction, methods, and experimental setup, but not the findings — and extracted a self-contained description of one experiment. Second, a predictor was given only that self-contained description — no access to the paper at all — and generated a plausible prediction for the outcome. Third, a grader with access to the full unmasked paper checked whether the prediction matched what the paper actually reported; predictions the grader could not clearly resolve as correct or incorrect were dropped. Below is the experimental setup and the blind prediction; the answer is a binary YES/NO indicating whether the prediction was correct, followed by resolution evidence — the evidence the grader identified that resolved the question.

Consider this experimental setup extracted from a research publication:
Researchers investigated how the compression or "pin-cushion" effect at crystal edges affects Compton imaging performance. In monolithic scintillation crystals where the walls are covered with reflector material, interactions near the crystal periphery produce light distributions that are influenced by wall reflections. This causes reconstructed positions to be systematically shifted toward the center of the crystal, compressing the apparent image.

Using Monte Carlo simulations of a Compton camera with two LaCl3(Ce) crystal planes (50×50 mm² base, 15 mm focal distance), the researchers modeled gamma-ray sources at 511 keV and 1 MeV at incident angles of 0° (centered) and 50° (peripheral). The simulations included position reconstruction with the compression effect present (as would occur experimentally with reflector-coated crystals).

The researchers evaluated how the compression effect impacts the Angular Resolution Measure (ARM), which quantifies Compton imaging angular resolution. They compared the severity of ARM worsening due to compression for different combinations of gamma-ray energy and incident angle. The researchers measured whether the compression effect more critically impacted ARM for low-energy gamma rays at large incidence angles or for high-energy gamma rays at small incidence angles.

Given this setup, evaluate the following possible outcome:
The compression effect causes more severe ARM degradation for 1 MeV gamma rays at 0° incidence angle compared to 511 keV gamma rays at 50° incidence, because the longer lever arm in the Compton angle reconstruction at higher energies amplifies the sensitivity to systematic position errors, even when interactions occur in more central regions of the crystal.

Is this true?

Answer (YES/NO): NO